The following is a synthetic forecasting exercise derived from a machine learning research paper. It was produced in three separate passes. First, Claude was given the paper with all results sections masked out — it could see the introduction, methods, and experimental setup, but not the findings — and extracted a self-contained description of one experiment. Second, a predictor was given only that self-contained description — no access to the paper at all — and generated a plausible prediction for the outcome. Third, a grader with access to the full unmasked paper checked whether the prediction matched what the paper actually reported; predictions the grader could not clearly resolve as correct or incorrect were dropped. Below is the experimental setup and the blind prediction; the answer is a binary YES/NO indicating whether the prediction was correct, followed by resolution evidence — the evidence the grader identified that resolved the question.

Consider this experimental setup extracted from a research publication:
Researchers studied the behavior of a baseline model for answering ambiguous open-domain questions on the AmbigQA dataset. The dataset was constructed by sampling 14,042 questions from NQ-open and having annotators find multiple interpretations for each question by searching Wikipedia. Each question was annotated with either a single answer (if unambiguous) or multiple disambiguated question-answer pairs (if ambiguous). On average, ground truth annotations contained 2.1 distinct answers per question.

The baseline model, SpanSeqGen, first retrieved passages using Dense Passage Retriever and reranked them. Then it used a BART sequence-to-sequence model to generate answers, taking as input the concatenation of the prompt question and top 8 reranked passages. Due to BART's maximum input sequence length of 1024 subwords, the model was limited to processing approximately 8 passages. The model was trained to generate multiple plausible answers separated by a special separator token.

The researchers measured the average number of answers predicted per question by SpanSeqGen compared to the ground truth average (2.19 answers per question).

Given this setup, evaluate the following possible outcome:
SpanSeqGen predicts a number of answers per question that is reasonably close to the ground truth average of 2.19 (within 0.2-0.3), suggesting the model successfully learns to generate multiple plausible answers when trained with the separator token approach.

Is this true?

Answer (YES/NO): NO